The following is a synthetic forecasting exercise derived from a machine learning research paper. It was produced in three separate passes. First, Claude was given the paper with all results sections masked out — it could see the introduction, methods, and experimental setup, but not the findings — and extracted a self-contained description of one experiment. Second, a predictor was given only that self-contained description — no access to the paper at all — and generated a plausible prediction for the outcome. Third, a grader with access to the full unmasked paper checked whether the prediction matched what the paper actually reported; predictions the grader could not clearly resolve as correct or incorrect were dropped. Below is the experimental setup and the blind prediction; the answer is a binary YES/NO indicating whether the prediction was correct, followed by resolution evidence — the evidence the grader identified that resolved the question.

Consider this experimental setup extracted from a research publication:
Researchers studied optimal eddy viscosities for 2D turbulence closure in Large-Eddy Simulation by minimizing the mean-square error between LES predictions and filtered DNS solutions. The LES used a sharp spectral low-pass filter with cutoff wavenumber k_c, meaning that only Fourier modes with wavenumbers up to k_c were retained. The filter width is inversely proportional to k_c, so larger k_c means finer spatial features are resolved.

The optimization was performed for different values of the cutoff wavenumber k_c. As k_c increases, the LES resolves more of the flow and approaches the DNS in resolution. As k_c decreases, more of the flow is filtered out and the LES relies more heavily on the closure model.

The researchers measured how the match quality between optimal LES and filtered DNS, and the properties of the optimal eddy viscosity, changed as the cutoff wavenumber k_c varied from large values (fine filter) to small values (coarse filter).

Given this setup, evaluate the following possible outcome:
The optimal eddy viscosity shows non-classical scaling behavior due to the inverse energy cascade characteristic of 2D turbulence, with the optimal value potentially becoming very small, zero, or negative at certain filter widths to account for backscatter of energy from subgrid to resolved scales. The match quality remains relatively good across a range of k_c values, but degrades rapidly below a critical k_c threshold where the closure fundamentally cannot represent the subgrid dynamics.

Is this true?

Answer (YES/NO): NO